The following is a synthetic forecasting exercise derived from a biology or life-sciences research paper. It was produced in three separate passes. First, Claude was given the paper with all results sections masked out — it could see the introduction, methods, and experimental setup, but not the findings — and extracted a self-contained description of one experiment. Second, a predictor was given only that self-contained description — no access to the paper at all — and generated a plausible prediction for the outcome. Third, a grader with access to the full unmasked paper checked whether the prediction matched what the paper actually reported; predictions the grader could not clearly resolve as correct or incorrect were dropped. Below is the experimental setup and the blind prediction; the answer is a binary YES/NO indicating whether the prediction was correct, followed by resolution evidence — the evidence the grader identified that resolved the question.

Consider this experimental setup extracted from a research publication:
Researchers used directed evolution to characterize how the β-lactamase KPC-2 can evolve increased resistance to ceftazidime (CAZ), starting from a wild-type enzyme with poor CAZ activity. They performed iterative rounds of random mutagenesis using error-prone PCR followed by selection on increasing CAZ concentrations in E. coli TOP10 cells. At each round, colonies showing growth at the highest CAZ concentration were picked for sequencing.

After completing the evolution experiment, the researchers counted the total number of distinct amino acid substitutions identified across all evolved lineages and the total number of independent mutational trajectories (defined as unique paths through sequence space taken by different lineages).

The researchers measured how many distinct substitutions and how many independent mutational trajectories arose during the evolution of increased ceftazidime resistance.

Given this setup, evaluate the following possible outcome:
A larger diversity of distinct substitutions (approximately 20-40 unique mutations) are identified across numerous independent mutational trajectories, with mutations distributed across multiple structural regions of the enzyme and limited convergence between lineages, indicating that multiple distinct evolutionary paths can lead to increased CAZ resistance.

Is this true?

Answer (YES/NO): YES